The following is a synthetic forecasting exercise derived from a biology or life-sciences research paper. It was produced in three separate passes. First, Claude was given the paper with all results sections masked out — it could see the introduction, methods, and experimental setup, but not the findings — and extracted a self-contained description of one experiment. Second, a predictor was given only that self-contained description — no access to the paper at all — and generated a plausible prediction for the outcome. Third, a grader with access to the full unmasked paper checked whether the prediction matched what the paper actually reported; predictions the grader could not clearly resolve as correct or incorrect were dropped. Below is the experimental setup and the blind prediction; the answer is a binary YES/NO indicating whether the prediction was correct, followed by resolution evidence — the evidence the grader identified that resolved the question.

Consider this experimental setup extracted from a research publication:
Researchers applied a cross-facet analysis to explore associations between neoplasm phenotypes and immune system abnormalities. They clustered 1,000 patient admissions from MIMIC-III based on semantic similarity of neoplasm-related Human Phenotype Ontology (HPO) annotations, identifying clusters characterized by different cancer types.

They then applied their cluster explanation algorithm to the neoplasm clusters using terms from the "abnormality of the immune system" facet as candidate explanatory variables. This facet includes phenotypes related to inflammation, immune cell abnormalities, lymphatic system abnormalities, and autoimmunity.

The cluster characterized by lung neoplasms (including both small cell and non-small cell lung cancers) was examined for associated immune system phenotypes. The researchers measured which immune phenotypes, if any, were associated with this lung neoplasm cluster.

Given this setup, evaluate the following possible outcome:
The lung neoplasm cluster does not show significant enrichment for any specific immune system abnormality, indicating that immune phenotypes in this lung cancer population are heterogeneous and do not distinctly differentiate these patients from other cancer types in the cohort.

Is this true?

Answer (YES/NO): NO